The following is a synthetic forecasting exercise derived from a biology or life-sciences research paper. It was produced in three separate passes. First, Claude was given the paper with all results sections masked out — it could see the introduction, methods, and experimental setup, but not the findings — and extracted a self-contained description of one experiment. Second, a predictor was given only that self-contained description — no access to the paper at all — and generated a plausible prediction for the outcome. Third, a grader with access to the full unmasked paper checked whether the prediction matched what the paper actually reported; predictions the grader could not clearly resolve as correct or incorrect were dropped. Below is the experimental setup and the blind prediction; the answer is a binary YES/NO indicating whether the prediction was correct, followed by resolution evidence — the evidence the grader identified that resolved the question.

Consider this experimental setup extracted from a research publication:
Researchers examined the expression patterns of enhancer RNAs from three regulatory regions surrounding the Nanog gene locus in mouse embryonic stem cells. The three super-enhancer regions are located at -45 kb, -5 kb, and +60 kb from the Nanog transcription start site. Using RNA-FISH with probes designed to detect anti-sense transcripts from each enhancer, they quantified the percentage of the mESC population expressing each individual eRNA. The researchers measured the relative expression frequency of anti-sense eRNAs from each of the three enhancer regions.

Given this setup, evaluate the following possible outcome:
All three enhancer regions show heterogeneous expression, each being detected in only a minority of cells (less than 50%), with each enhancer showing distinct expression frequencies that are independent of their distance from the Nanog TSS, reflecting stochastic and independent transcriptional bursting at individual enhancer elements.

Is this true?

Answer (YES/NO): NO